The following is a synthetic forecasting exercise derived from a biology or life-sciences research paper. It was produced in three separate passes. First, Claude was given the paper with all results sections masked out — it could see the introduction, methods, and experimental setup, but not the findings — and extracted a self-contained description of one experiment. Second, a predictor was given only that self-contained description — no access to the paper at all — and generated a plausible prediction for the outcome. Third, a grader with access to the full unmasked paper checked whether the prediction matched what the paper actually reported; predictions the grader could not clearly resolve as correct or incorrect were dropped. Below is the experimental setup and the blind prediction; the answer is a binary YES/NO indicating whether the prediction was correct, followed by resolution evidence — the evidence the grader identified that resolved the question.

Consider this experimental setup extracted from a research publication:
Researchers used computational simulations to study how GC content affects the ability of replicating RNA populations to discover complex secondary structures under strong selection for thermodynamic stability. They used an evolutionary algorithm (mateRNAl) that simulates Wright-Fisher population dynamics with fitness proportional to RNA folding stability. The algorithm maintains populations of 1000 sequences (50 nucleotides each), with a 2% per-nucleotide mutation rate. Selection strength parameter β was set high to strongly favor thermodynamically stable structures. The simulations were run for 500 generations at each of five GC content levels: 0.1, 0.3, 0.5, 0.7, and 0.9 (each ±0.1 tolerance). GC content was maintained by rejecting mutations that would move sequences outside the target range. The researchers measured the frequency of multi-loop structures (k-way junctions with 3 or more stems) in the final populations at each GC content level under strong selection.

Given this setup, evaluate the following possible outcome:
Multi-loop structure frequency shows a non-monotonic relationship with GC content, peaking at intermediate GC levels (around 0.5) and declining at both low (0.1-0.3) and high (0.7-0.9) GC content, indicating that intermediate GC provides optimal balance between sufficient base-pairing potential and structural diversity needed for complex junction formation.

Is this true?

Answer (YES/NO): NO